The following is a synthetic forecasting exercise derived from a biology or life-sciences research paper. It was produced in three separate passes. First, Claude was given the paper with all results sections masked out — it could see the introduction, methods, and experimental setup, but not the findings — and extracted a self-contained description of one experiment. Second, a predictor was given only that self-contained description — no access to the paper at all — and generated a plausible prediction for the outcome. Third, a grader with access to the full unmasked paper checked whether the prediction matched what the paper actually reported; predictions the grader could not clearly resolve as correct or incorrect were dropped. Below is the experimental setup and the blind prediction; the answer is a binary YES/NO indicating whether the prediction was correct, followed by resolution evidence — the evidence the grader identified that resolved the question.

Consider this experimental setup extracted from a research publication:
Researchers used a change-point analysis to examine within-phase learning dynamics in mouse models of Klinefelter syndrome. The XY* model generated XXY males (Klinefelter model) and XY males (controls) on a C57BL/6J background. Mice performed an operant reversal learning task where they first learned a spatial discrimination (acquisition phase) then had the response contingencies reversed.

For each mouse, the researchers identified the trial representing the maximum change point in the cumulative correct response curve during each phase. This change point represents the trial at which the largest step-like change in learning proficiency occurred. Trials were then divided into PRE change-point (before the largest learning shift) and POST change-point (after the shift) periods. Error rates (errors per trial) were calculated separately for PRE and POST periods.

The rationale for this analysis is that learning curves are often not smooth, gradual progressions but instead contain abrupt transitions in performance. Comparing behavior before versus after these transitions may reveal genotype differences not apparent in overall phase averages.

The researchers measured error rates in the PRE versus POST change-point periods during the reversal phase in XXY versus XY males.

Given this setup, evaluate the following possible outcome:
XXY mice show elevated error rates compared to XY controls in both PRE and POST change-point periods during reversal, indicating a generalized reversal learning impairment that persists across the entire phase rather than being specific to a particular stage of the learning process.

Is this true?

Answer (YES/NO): NO